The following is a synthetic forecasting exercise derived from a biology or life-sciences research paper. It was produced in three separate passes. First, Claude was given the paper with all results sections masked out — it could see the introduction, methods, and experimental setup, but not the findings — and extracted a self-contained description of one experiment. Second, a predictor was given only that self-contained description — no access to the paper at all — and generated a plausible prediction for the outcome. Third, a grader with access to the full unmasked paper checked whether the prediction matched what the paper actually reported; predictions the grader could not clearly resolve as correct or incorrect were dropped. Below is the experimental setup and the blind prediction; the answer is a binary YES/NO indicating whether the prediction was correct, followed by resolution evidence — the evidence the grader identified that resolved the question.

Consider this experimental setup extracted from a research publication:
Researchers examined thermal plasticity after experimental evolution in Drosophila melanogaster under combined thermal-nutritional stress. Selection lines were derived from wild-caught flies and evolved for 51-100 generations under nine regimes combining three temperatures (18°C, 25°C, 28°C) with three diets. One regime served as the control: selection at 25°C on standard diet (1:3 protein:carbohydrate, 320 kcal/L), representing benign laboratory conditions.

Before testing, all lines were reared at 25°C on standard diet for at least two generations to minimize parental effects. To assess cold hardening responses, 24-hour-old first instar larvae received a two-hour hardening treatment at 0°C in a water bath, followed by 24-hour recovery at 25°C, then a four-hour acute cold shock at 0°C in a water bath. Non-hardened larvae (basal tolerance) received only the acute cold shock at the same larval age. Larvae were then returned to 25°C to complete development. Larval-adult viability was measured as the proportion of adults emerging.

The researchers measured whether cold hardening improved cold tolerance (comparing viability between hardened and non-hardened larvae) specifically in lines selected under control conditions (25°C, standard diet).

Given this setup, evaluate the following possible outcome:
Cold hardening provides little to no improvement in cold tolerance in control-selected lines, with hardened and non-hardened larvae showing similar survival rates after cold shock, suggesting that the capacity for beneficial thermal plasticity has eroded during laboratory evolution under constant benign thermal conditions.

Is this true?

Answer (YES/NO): YES